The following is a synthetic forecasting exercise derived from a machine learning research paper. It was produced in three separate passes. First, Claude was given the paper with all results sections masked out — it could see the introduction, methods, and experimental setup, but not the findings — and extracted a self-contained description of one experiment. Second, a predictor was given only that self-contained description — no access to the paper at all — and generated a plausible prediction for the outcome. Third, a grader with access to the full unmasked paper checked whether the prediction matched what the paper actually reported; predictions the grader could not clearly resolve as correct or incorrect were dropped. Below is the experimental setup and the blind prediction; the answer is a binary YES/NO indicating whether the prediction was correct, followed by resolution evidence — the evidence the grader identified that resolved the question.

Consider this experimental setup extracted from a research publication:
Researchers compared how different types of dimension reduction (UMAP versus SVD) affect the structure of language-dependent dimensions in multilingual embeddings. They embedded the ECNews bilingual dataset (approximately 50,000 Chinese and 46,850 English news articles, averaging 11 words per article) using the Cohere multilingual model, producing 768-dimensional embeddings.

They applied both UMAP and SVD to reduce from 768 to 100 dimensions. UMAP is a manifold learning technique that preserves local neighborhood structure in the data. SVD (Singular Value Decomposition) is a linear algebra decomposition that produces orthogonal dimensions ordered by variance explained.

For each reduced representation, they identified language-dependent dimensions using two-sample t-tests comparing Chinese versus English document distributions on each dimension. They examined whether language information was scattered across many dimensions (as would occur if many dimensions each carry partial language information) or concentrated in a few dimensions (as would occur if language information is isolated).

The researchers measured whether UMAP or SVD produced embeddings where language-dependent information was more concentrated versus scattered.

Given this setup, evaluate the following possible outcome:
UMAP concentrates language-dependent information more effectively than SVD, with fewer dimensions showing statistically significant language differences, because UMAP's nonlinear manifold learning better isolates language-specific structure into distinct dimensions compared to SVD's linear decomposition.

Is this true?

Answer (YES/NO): NO